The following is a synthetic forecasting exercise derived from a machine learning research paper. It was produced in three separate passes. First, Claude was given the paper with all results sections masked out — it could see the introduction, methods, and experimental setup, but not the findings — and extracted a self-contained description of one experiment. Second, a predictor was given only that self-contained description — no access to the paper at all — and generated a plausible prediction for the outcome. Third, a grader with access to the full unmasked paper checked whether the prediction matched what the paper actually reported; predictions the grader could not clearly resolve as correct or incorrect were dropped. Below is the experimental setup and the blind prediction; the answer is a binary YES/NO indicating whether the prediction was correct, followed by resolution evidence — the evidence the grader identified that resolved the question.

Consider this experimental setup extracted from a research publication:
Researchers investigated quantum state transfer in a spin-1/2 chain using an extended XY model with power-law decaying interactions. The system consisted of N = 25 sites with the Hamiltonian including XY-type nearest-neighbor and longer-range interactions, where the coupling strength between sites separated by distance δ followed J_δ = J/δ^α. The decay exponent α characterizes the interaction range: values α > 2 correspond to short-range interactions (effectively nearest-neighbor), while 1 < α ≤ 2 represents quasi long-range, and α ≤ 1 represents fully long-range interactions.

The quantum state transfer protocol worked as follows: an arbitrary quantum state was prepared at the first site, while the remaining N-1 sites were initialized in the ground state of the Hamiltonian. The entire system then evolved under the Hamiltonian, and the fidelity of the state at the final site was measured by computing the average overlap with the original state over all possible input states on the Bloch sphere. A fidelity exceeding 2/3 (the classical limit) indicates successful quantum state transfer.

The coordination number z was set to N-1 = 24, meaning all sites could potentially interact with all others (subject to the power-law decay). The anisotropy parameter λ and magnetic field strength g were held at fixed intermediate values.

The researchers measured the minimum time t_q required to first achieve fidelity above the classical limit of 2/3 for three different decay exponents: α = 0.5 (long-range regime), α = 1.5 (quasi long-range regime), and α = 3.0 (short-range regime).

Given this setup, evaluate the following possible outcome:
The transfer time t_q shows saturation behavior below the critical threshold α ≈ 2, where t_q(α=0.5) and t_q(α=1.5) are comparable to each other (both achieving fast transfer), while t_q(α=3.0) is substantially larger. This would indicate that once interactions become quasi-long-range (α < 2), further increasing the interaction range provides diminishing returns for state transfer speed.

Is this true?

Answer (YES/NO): NO